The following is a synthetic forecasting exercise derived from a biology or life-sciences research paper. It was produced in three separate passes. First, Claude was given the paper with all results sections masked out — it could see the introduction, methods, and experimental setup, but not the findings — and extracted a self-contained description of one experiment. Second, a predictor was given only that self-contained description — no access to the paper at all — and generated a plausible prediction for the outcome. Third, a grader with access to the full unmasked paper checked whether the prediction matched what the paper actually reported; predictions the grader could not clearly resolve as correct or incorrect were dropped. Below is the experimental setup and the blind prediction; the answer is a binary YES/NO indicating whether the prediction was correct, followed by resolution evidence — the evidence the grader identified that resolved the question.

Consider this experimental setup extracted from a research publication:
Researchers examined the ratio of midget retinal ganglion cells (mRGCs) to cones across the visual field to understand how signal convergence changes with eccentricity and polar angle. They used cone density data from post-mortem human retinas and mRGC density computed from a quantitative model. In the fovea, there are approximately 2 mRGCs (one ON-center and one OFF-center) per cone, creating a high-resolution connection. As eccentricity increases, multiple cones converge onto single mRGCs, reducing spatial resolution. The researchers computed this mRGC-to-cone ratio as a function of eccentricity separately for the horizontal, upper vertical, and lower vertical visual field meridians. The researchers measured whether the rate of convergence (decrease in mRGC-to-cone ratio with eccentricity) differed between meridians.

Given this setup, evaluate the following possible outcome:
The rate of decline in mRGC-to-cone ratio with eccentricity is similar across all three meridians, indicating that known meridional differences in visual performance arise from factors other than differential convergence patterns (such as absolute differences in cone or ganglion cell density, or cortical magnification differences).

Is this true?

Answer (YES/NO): NO